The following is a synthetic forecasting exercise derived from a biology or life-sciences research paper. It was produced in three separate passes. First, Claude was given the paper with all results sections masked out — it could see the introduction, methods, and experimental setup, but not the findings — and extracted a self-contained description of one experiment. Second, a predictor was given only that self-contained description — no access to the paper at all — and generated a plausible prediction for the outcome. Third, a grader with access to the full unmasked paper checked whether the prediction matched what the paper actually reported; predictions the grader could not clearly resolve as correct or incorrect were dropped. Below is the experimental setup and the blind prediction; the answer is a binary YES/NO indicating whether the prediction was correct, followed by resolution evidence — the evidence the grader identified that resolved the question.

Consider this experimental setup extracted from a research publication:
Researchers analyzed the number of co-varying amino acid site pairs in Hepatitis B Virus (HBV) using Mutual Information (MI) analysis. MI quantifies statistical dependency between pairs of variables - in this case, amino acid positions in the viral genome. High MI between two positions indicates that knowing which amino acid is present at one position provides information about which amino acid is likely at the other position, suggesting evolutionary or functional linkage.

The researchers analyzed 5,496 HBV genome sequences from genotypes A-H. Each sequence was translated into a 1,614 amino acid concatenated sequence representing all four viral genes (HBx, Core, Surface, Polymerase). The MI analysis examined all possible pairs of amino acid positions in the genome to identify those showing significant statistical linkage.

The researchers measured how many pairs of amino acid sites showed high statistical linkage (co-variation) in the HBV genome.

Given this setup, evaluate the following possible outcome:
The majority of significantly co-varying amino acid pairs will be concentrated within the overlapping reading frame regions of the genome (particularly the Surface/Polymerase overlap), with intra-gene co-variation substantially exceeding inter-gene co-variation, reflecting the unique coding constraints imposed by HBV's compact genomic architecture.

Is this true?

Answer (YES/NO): NO